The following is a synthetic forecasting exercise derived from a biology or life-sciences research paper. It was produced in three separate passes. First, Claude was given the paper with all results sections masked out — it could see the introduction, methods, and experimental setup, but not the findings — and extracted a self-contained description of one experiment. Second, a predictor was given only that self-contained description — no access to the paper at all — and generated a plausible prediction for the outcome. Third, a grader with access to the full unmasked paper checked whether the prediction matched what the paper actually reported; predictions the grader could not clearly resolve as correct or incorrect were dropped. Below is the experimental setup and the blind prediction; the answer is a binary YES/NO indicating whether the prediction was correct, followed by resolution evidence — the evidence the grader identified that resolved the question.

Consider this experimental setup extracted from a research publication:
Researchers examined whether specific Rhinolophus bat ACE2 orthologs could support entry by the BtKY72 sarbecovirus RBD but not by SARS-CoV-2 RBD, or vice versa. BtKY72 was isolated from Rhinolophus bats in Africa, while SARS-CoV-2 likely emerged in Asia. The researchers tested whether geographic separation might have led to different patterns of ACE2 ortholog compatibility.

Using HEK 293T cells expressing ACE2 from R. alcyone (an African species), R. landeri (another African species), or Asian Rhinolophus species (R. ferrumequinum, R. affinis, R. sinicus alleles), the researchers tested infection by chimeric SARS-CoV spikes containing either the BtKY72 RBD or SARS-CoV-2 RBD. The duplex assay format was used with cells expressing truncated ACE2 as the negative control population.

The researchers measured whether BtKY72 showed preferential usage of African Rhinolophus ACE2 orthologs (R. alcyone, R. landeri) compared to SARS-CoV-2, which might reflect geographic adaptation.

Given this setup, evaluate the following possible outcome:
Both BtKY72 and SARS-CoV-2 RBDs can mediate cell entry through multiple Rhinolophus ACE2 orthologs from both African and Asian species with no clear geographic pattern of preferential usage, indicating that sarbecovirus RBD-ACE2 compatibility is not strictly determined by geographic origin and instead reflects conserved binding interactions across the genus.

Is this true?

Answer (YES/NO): NO